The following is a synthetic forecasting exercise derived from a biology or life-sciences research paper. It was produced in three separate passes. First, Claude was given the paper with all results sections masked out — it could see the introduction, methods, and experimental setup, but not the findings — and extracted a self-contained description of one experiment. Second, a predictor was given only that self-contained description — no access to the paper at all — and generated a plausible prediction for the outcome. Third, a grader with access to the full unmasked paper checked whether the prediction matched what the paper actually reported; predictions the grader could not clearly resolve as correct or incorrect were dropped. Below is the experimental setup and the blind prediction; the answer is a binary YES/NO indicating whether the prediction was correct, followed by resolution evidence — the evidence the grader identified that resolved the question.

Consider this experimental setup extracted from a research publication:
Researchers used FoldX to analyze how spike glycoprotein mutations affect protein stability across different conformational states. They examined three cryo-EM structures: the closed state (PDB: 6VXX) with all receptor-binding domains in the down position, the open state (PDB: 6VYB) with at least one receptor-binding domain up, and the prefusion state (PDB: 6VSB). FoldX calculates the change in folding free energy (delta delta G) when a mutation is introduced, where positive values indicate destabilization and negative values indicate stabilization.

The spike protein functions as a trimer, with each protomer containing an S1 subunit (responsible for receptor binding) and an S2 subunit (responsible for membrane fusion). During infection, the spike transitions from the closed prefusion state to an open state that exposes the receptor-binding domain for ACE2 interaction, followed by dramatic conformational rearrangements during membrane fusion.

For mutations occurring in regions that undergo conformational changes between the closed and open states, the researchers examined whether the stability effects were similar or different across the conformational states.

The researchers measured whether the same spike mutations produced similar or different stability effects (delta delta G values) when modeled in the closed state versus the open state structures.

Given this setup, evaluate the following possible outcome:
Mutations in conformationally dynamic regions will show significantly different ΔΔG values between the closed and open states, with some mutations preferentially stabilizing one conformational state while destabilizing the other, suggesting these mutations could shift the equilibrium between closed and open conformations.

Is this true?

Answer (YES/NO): NO